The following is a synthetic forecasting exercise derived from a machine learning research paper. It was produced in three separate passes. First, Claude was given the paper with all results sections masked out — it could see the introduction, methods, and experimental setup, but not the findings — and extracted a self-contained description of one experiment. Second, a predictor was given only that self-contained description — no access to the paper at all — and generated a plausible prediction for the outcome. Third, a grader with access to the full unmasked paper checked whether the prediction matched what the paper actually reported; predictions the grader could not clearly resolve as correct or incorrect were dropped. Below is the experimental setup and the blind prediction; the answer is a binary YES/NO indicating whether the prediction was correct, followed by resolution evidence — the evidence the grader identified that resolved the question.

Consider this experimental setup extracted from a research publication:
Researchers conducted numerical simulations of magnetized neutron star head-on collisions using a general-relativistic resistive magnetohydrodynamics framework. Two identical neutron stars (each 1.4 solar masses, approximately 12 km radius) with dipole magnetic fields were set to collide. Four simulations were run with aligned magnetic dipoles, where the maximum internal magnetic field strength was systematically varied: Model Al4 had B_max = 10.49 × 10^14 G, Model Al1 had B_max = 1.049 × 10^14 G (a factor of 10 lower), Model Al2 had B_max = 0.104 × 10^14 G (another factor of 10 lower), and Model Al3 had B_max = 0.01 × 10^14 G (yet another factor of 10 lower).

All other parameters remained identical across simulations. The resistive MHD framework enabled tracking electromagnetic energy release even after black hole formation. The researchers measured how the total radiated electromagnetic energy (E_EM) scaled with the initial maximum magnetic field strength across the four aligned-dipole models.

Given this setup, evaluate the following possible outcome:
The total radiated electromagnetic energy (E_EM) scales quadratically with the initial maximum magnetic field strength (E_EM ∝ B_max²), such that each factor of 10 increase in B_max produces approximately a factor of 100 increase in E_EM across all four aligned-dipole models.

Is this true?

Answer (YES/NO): YES